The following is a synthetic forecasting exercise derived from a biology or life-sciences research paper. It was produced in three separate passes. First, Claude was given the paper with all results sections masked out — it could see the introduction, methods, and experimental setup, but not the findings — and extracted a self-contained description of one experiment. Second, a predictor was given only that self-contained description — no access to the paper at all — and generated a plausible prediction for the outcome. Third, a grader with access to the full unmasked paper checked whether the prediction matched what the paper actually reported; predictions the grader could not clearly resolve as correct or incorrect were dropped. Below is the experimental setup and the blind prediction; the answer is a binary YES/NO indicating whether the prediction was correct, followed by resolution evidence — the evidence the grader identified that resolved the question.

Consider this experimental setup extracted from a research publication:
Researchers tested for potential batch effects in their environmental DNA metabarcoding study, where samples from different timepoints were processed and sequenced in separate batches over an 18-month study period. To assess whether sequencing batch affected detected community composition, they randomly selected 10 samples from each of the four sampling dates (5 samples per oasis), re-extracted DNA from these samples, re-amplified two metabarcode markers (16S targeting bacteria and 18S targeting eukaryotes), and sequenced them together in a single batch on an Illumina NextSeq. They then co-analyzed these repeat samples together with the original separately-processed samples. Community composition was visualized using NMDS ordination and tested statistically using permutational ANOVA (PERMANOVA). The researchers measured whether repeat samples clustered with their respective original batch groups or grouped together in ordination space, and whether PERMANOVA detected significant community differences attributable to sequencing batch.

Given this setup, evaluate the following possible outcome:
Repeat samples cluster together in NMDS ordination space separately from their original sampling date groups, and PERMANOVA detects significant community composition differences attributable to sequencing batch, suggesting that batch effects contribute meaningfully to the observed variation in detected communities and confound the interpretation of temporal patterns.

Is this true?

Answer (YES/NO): NO